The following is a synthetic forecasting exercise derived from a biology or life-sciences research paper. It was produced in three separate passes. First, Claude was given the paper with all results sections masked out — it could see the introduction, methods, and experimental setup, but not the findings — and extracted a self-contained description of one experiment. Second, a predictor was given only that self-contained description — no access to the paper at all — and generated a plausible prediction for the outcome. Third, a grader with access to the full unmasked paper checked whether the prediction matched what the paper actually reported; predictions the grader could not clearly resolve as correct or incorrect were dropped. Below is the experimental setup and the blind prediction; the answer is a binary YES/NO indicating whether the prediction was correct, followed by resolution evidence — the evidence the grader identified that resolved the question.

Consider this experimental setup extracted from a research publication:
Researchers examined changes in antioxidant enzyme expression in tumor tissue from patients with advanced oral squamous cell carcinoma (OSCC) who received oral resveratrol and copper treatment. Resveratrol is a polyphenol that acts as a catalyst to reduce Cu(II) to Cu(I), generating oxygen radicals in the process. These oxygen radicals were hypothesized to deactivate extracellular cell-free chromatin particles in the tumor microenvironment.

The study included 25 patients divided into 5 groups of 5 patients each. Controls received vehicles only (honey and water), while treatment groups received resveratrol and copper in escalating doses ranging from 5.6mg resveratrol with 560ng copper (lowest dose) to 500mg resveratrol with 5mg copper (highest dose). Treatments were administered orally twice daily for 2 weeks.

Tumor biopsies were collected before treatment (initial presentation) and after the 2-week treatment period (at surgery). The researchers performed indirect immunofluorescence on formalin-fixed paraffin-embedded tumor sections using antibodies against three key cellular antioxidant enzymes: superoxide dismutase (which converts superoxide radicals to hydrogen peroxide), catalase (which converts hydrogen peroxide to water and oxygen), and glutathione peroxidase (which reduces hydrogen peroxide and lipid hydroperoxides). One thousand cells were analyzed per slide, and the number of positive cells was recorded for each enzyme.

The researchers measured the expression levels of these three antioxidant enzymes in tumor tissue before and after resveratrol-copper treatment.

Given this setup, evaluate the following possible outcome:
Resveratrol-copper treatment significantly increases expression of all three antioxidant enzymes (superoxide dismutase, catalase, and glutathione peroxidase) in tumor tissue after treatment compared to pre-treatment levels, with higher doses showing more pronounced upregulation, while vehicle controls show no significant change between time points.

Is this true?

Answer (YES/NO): NO